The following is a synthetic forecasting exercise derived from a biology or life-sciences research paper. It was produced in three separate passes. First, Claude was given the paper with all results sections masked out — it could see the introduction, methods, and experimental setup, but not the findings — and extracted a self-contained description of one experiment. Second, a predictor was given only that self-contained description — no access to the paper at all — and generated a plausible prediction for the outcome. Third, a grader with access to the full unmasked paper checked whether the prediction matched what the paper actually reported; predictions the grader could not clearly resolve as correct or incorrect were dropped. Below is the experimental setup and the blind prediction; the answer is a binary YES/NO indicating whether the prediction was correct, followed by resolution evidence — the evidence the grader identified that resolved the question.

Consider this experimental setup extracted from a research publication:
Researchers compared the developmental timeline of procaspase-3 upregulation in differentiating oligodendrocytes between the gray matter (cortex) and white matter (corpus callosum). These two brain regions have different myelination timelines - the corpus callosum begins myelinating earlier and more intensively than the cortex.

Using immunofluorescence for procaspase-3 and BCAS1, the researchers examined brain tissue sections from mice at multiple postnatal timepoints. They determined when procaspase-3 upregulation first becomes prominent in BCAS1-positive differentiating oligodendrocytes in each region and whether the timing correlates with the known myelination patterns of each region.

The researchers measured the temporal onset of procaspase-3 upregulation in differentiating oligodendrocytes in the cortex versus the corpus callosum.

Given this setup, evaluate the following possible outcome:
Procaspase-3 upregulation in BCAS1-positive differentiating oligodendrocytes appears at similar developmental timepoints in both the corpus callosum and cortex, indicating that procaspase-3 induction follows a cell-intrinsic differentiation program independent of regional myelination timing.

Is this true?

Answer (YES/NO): NO